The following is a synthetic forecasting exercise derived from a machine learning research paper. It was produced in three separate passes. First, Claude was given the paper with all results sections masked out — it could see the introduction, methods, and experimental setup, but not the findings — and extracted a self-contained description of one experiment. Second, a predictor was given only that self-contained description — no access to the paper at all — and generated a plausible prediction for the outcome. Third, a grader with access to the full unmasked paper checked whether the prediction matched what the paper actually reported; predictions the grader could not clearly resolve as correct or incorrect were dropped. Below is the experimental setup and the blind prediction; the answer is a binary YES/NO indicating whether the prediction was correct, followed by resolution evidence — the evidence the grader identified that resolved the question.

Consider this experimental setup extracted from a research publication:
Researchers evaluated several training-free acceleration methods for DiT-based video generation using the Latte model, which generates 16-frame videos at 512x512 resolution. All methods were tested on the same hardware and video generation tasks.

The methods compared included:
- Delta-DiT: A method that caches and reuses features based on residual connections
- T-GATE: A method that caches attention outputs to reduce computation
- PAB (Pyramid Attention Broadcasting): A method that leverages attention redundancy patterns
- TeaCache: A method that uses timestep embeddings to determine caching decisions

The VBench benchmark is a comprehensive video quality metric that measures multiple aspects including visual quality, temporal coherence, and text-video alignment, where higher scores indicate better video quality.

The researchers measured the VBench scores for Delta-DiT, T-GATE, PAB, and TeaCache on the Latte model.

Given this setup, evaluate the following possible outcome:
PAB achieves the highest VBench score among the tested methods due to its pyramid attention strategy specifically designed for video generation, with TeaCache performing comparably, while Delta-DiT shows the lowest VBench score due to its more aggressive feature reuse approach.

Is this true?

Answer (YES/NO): NO